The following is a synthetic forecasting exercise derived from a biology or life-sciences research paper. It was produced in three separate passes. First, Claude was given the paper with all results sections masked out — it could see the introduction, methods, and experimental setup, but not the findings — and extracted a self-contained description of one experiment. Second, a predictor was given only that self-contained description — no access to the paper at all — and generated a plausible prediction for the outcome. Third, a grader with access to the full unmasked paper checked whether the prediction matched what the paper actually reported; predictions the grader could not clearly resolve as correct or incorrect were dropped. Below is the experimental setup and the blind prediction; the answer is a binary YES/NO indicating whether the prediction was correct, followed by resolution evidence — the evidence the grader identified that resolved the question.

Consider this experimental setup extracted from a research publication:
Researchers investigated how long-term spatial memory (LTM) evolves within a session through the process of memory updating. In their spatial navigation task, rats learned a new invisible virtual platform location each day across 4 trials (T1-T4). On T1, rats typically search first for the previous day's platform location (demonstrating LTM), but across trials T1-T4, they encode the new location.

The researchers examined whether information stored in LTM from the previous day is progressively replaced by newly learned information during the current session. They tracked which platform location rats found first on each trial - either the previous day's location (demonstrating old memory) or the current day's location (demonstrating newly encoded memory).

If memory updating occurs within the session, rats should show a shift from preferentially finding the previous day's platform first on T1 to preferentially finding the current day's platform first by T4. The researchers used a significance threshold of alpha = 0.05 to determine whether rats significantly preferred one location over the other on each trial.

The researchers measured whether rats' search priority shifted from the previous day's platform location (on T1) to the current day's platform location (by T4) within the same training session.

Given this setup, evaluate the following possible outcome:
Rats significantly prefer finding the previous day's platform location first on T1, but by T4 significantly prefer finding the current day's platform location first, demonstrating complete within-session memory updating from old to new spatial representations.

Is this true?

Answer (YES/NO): NO